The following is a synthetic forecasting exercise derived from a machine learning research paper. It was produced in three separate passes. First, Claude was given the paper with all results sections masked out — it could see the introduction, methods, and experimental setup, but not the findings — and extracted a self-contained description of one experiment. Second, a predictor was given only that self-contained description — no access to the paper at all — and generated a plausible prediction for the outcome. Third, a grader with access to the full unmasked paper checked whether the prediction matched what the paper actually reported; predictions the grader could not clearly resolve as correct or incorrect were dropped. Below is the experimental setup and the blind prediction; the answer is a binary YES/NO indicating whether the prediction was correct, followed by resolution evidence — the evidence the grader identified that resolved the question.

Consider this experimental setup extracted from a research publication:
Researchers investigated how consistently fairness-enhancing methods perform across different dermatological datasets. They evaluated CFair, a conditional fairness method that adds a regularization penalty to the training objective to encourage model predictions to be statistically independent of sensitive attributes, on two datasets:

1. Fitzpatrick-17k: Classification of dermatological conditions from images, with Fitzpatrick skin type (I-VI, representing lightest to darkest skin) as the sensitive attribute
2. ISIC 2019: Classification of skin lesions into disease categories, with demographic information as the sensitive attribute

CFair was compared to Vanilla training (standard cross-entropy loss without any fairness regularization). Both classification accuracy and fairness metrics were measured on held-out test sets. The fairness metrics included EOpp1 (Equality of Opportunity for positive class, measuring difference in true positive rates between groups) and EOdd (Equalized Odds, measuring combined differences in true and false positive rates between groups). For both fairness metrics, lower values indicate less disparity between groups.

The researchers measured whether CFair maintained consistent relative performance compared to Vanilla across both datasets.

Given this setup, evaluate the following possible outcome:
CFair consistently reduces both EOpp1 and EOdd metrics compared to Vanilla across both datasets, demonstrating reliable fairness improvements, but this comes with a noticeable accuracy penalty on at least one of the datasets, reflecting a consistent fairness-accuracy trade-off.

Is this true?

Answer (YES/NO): NO